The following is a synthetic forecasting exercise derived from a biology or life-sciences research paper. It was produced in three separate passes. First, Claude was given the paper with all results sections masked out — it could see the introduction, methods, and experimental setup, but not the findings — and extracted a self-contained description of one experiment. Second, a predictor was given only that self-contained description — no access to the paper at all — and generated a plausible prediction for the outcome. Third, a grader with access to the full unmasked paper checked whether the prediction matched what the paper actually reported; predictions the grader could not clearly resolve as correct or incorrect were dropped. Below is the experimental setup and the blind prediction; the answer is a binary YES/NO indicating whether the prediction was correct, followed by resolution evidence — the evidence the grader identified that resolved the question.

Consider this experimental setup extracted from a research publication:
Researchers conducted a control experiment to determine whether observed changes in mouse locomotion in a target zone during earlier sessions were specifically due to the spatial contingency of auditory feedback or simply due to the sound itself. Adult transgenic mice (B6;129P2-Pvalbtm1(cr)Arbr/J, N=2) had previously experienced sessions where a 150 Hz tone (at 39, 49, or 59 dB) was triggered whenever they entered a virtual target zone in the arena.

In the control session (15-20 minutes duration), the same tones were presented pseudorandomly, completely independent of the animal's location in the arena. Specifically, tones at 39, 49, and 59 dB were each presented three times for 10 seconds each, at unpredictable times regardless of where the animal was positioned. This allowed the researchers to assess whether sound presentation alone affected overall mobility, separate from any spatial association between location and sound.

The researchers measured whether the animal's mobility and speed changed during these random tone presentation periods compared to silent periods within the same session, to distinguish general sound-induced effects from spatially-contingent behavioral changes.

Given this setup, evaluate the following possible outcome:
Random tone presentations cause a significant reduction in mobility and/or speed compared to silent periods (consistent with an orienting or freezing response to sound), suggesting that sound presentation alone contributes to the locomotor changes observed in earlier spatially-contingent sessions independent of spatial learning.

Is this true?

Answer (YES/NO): NO